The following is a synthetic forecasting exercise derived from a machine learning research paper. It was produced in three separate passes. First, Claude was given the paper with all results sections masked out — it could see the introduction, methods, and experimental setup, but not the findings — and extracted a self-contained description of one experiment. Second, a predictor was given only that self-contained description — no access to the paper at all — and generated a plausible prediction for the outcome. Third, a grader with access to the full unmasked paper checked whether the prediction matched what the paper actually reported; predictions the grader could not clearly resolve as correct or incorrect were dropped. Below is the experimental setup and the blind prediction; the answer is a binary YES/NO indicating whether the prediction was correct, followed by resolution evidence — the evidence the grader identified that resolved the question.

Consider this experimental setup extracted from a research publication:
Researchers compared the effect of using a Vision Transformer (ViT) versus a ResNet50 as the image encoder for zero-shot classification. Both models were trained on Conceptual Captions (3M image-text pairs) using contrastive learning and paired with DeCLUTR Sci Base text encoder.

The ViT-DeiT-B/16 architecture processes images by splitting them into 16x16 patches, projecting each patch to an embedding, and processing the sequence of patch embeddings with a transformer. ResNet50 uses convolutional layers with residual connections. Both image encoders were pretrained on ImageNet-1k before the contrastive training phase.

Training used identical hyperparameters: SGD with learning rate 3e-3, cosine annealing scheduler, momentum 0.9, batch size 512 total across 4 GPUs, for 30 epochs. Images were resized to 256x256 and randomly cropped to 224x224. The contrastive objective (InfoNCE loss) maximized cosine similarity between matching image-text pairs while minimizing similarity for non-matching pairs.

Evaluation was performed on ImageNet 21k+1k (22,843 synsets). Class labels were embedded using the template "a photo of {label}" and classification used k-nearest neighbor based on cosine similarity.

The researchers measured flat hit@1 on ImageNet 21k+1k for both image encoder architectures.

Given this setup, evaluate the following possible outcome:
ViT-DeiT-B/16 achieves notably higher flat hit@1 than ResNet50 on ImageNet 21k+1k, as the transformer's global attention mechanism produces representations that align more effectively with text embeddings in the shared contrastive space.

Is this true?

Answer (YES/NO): NO